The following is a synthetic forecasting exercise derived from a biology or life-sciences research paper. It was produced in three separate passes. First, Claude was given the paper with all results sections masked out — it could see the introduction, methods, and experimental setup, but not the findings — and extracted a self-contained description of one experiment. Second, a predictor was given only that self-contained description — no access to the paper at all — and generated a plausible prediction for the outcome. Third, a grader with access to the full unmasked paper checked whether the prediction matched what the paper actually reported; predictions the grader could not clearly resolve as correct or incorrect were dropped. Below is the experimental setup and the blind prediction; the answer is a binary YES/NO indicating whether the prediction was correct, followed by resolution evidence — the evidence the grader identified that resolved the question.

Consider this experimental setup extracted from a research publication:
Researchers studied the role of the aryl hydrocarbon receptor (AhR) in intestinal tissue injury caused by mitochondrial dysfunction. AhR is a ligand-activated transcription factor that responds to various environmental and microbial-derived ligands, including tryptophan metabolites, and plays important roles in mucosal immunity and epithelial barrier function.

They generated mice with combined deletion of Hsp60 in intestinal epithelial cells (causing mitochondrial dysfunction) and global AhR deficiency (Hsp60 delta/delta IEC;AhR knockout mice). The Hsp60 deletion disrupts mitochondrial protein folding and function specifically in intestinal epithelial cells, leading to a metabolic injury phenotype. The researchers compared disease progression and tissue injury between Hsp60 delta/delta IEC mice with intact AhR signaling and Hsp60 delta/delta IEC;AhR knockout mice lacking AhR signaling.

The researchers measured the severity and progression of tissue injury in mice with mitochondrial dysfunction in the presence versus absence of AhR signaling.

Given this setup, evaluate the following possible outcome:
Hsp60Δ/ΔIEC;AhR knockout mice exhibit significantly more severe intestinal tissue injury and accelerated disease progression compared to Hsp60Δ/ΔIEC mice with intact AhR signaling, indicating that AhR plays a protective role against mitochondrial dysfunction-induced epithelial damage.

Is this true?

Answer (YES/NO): YES